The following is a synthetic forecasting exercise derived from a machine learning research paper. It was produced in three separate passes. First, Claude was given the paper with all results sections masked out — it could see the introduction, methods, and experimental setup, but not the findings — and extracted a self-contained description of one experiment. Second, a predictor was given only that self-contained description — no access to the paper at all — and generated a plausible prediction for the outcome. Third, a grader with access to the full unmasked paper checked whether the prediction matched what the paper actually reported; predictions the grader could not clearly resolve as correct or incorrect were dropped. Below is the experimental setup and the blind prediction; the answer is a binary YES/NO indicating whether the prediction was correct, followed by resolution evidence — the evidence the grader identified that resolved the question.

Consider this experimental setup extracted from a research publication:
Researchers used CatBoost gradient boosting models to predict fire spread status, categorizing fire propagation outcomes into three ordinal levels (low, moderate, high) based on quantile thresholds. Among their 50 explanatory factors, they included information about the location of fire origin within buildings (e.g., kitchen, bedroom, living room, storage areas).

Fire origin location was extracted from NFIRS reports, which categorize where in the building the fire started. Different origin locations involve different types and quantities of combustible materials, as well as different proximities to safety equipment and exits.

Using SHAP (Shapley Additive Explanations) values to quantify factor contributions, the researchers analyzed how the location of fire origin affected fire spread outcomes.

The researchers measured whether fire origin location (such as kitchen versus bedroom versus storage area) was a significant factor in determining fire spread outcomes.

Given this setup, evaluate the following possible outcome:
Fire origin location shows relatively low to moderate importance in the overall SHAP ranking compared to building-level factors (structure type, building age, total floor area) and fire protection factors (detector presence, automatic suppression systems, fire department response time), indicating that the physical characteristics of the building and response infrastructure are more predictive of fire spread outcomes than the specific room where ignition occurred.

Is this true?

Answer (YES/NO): NO